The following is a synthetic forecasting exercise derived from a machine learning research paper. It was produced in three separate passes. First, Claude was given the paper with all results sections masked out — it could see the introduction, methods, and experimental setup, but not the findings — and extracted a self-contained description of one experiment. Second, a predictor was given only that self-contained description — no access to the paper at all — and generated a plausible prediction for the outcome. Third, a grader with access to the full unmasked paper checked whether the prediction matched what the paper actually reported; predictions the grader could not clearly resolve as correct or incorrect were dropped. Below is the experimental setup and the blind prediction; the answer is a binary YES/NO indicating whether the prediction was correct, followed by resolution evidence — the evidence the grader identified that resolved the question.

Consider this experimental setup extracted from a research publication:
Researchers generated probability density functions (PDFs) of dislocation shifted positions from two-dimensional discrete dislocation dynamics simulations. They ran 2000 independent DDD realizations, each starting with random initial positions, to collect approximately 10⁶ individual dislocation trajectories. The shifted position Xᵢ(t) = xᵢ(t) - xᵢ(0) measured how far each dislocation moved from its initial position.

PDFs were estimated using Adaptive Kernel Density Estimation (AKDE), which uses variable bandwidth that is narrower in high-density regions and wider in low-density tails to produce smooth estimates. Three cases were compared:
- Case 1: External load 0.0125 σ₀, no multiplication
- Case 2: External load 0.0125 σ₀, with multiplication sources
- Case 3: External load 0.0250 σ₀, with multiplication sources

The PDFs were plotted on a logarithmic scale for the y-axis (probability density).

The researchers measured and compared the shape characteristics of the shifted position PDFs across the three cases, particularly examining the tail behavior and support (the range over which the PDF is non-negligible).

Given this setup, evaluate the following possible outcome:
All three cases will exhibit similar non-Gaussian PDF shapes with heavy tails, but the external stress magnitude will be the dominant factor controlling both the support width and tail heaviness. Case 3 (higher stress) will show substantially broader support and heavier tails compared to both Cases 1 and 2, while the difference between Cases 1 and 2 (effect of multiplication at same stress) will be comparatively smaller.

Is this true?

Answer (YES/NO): NO